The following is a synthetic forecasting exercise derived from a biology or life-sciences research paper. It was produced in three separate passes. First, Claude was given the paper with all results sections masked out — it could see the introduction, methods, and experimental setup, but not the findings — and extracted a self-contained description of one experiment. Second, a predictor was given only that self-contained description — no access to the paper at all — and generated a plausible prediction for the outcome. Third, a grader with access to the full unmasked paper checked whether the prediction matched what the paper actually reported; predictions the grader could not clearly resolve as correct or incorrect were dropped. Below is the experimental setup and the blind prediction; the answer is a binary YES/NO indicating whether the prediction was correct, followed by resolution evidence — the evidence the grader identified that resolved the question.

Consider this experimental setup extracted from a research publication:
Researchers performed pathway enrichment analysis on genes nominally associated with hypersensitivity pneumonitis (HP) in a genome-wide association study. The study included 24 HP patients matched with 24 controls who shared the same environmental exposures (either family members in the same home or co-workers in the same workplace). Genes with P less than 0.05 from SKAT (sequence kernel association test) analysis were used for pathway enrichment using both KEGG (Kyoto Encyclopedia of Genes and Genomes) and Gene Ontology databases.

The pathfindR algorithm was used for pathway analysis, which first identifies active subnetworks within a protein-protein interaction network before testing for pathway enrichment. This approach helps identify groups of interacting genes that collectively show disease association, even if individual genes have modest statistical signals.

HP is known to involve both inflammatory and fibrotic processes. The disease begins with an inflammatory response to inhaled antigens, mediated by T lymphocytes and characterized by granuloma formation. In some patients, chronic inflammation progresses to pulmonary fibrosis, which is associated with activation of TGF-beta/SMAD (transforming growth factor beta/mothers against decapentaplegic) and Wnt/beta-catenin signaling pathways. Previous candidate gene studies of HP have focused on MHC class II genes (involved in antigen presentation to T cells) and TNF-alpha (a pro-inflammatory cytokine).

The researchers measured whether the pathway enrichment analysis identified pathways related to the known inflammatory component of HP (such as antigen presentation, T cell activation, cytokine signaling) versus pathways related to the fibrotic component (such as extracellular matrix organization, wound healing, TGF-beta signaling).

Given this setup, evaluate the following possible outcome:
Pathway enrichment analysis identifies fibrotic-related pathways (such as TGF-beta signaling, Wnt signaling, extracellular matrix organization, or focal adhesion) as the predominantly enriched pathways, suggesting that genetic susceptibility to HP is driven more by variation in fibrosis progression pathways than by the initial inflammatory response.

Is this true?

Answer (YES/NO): NO